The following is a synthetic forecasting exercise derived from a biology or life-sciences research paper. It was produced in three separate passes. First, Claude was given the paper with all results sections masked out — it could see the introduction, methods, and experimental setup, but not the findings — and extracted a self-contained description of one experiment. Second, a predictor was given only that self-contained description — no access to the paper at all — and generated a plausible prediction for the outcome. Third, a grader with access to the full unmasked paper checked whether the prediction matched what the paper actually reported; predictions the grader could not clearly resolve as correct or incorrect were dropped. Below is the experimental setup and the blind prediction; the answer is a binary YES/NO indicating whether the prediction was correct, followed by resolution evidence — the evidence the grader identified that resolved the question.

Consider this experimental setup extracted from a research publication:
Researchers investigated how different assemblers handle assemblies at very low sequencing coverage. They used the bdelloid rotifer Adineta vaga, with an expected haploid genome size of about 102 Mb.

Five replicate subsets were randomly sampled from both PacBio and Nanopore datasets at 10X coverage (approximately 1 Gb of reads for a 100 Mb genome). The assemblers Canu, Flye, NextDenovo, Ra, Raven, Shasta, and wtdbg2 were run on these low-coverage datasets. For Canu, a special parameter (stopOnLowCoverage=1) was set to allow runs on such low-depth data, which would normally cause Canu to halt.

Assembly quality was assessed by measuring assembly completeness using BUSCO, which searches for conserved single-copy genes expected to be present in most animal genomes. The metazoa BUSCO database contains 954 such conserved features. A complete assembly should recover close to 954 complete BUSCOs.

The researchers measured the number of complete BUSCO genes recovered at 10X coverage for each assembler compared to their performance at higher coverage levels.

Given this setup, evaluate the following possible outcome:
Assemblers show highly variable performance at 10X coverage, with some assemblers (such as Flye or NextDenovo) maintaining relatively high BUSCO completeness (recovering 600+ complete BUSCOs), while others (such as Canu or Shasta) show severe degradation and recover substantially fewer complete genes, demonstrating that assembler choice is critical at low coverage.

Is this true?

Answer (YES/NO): NO